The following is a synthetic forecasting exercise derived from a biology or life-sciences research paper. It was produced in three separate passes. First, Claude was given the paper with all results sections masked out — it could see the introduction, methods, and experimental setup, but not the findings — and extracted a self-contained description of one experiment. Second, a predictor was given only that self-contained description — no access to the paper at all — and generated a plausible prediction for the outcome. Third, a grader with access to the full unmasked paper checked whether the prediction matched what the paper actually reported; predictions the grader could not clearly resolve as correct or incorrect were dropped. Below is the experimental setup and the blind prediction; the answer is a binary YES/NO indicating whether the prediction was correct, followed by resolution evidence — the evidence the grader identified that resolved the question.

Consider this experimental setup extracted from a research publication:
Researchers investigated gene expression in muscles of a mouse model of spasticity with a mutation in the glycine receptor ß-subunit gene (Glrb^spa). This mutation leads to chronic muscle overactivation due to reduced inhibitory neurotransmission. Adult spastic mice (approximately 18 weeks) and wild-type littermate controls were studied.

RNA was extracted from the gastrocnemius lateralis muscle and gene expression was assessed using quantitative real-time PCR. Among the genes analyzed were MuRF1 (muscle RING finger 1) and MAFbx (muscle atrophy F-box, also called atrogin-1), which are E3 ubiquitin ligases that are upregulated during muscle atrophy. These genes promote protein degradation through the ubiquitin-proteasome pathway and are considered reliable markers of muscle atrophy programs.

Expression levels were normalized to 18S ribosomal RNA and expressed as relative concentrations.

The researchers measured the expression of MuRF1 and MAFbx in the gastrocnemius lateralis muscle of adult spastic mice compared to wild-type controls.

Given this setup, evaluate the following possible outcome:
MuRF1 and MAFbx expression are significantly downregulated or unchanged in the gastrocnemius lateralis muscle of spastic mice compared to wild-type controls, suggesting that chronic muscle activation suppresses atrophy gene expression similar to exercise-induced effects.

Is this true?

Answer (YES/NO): YES